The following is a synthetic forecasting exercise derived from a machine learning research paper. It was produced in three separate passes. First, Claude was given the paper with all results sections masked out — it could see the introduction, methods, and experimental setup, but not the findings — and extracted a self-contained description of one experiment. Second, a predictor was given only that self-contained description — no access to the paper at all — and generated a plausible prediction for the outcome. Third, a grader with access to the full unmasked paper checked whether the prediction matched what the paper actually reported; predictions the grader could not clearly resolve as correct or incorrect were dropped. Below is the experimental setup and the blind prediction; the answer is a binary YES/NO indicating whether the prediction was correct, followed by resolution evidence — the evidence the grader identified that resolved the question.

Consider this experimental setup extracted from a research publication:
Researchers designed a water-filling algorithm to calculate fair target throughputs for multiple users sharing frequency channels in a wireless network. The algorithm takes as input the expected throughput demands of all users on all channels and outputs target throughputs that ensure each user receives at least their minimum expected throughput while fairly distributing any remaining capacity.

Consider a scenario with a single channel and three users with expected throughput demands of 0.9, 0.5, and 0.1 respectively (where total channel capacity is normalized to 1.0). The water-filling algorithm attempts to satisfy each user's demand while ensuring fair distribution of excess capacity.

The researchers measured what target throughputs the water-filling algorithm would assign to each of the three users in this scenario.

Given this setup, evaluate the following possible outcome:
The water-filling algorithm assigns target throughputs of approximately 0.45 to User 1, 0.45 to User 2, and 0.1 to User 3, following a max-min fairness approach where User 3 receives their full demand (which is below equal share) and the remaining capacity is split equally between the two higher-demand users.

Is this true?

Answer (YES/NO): YES